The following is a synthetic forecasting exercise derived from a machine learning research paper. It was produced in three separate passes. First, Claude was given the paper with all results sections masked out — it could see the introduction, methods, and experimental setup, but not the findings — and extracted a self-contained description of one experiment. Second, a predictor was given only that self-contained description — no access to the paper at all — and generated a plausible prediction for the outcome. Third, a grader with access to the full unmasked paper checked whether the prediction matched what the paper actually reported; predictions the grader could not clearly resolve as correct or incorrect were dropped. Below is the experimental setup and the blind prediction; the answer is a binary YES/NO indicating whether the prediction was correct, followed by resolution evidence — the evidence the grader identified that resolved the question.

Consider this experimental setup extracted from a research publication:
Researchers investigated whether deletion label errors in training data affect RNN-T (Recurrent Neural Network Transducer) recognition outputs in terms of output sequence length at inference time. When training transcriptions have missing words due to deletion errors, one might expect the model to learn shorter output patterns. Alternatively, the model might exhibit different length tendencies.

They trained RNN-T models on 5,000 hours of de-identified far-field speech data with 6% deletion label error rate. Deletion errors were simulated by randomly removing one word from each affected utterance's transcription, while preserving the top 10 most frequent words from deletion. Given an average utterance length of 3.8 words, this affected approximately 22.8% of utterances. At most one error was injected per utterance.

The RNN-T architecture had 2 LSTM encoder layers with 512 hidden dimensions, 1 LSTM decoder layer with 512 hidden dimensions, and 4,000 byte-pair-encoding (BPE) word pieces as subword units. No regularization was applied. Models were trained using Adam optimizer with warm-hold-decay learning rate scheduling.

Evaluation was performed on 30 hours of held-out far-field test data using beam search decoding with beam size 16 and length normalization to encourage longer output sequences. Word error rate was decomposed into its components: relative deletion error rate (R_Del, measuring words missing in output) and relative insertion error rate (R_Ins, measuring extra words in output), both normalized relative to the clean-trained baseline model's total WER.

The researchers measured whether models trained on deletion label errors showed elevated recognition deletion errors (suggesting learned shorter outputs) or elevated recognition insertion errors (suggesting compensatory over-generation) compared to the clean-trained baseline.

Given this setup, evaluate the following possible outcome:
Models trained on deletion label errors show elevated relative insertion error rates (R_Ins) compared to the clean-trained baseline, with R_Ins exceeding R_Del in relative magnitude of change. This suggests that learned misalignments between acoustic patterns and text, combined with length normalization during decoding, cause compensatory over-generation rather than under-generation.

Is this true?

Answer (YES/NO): NO